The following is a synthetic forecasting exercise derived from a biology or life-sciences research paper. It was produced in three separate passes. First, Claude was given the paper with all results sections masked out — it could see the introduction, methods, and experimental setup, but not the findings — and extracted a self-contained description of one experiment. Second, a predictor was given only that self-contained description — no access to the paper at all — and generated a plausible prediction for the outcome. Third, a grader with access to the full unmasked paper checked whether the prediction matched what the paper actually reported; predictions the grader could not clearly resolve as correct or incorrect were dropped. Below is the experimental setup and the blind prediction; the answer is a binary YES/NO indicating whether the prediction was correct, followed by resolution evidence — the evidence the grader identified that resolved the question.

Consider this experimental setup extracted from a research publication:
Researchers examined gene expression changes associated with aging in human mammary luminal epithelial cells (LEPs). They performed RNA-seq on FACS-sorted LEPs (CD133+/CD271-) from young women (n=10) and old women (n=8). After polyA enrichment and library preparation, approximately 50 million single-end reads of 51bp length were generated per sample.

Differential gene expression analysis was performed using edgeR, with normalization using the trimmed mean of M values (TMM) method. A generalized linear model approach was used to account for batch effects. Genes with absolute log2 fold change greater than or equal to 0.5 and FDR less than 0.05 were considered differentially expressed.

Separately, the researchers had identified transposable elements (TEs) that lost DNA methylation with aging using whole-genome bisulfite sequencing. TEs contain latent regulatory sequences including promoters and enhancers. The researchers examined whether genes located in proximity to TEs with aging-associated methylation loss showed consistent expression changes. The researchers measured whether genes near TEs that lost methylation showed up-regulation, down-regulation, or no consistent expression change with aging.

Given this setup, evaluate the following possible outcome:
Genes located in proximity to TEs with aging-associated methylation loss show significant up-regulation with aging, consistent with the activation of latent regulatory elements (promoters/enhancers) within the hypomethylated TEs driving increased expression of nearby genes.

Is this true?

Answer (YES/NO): YES